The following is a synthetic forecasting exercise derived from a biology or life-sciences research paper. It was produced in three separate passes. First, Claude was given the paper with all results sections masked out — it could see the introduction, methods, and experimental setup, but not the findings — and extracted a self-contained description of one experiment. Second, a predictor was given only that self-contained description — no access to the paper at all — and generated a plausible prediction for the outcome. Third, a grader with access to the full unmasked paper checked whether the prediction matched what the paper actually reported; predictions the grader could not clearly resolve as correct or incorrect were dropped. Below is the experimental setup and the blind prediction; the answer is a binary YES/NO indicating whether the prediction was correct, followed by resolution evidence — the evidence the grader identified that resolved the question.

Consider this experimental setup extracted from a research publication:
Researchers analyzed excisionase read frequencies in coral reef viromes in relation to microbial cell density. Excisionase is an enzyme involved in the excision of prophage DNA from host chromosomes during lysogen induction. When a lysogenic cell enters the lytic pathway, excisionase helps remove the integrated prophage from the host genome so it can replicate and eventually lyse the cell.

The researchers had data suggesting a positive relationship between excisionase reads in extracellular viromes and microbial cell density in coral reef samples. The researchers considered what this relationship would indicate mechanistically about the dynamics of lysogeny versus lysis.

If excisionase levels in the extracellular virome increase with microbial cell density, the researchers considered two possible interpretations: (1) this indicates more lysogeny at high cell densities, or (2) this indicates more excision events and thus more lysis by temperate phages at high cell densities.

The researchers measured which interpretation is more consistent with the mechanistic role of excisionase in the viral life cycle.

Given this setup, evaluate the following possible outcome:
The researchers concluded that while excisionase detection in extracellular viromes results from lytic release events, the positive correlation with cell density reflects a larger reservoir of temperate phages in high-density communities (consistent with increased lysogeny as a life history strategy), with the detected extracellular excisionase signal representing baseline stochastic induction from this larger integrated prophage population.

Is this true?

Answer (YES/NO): NO